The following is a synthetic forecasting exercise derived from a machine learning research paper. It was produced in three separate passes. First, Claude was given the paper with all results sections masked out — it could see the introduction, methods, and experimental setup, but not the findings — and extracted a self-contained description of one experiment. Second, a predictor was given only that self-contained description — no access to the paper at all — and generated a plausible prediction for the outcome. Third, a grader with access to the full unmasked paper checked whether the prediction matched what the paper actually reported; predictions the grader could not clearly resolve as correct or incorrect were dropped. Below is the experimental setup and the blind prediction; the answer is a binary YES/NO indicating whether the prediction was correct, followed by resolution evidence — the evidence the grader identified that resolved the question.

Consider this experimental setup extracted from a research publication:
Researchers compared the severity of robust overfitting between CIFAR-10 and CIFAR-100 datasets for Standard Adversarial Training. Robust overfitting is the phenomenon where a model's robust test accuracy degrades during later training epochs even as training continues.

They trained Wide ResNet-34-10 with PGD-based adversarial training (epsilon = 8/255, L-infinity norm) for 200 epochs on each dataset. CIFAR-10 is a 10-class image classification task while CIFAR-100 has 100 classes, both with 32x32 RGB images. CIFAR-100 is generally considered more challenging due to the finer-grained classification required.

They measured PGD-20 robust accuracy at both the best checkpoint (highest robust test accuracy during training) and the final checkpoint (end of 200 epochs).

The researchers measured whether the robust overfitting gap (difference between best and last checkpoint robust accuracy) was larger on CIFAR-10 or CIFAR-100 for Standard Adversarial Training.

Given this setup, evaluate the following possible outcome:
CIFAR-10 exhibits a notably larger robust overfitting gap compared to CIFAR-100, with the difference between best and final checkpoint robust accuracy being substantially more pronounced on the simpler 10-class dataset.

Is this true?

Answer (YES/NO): NO